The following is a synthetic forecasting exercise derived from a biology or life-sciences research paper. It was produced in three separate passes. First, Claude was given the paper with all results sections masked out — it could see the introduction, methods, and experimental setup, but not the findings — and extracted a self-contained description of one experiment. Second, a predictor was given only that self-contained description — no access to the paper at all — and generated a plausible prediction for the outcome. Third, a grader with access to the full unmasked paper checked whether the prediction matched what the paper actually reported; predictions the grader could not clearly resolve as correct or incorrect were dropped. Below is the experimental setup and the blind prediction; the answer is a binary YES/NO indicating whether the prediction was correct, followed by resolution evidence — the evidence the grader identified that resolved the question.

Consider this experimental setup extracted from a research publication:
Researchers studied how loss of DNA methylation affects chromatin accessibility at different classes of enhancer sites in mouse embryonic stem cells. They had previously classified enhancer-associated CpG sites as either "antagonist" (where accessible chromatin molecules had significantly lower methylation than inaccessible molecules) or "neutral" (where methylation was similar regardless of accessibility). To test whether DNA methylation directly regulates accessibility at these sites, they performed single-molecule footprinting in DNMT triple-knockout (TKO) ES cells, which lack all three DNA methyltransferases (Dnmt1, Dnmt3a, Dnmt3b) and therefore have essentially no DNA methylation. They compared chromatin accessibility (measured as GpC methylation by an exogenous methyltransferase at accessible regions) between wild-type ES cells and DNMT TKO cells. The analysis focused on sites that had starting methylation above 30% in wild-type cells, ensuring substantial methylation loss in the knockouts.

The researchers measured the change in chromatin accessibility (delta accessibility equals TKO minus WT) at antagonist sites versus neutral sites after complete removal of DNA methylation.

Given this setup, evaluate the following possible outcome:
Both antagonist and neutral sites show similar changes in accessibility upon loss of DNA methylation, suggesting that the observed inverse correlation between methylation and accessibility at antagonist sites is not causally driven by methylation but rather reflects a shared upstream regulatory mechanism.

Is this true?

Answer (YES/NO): NO